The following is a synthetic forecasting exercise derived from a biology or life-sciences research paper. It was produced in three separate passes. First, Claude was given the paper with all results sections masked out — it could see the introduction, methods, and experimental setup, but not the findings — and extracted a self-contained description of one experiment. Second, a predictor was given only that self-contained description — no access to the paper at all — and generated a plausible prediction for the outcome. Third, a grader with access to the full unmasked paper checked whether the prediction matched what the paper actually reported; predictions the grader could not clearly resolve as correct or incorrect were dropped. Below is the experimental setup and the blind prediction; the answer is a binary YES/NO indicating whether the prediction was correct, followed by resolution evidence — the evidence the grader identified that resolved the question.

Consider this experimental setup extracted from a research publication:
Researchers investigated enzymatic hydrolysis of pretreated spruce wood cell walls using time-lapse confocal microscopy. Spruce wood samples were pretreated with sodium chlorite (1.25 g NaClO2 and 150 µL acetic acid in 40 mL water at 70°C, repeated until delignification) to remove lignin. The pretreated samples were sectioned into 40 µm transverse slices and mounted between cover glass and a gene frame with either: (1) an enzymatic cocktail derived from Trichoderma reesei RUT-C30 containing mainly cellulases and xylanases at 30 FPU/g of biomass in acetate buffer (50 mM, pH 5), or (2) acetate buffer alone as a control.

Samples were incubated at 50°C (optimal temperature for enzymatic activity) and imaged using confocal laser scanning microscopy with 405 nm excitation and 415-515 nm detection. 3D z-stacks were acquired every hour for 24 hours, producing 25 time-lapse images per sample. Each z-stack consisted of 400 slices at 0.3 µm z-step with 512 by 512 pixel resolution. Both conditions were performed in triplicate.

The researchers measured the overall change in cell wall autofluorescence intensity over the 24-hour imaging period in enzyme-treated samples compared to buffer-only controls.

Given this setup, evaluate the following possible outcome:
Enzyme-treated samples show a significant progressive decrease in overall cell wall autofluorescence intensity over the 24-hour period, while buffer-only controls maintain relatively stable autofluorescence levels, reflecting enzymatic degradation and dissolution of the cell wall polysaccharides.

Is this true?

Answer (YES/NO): YES